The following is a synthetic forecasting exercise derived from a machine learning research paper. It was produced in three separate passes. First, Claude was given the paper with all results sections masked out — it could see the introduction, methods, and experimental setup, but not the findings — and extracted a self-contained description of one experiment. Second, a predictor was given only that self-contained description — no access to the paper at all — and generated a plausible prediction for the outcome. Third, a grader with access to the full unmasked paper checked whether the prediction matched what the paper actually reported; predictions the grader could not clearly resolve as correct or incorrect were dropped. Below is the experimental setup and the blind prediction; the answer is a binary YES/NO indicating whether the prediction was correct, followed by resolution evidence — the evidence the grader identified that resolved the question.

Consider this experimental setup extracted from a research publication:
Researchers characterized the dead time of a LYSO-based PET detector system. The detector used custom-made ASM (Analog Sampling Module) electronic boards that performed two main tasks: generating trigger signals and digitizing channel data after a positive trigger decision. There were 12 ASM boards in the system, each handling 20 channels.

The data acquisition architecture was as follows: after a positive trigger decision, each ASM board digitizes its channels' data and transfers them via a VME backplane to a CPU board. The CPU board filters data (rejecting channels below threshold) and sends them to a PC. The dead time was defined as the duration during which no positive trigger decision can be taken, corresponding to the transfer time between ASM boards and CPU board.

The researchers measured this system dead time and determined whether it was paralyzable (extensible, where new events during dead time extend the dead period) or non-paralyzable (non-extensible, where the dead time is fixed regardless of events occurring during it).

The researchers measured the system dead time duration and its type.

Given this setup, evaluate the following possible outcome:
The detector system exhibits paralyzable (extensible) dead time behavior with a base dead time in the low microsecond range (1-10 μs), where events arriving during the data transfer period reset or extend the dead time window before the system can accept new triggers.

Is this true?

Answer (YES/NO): NO